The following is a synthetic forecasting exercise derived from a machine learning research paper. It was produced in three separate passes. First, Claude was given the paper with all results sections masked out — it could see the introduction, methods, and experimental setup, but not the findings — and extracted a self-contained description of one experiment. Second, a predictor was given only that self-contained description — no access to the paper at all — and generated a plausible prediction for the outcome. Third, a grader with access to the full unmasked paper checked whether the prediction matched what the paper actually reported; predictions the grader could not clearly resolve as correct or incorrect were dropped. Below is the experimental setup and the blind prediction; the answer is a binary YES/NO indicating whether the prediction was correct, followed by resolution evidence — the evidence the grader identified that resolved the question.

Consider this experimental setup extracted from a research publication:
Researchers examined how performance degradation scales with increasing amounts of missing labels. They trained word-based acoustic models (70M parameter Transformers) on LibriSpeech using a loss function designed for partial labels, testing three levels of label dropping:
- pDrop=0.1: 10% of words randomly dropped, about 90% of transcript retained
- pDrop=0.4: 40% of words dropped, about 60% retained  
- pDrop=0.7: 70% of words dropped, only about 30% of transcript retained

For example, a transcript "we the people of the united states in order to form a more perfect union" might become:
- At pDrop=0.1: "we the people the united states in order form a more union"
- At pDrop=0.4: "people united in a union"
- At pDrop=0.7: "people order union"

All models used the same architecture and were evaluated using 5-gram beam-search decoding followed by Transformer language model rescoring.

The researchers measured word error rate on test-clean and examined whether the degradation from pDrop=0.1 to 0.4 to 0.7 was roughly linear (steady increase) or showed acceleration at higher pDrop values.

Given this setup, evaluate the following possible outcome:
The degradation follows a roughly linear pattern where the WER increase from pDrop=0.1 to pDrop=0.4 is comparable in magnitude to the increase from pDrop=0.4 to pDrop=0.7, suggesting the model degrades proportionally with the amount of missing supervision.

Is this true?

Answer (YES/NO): NO